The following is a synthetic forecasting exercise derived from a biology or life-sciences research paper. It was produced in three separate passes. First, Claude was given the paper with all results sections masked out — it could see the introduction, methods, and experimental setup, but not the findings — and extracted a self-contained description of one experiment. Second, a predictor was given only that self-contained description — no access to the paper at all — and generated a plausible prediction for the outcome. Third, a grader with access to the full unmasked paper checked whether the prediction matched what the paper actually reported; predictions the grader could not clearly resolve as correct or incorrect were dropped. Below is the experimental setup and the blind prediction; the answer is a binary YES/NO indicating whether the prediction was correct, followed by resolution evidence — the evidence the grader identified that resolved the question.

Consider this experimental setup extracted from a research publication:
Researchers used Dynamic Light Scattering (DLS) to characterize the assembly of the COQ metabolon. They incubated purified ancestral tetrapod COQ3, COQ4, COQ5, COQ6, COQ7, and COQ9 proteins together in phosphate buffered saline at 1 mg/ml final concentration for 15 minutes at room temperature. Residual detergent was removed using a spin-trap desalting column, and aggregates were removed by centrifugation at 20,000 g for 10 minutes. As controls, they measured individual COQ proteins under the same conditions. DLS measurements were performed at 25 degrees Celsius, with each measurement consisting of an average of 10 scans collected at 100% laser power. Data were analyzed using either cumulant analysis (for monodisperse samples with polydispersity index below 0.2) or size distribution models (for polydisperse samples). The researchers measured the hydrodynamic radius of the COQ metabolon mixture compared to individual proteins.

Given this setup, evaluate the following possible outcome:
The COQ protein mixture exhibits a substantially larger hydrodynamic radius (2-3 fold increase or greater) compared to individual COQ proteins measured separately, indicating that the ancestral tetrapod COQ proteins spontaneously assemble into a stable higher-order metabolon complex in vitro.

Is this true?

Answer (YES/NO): NO